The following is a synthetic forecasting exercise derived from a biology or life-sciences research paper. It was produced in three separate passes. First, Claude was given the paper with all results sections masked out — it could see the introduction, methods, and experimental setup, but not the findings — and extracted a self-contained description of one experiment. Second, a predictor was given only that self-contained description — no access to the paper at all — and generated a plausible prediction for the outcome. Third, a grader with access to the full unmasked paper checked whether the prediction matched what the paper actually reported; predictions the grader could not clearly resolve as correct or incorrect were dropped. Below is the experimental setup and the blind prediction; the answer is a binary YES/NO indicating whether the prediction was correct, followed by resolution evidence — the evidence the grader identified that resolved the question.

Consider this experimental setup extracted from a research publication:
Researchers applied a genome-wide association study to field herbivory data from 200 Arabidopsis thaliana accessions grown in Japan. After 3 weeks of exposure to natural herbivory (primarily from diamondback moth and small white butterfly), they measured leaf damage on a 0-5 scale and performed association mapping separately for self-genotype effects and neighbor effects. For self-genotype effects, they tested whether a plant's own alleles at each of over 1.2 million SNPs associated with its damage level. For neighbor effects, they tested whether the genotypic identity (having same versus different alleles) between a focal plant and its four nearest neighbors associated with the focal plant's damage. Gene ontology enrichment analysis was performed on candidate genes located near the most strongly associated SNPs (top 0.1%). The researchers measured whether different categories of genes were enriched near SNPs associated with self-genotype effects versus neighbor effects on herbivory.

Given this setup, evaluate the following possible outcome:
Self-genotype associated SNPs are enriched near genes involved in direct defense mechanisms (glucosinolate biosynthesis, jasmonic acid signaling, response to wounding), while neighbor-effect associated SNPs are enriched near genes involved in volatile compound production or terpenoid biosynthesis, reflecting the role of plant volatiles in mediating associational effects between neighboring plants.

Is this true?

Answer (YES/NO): NO